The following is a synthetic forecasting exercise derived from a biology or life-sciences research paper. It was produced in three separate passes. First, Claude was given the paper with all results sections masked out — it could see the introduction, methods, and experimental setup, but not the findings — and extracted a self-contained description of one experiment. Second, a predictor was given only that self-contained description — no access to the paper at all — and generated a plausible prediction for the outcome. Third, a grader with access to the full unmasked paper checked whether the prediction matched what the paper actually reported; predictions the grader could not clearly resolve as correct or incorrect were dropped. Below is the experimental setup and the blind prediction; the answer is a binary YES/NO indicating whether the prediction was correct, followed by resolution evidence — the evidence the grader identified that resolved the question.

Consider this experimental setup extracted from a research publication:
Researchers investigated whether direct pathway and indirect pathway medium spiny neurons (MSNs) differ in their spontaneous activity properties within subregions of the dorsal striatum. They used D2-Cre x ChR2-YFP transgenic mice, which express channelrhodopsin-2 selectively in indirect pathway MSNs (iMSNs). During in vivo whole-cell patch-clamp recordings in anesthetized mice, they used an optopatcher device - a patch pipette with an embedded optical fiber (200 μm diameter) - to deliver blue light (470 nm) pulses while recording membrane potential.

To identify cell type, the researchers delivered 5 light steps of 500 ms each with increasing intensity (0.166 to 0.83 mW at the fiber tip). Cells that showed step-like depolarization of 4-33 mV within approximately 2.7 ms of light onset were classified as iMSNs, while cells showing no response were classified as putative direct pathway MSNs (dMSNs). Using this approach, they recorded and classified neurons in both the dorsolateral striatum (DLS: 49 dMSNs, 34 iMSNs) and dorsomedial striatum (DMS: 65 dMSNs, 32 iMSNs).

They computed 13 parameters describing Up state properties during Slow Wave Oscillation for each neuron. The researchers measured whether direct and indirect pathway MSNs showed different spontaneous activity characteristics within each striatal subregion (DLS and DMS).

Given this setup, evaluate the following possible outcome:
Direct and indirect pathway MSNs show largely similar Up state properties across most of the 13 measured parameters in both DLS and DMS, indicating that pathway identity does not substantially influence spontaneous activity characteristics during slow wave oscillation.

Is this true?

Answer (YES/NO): NO